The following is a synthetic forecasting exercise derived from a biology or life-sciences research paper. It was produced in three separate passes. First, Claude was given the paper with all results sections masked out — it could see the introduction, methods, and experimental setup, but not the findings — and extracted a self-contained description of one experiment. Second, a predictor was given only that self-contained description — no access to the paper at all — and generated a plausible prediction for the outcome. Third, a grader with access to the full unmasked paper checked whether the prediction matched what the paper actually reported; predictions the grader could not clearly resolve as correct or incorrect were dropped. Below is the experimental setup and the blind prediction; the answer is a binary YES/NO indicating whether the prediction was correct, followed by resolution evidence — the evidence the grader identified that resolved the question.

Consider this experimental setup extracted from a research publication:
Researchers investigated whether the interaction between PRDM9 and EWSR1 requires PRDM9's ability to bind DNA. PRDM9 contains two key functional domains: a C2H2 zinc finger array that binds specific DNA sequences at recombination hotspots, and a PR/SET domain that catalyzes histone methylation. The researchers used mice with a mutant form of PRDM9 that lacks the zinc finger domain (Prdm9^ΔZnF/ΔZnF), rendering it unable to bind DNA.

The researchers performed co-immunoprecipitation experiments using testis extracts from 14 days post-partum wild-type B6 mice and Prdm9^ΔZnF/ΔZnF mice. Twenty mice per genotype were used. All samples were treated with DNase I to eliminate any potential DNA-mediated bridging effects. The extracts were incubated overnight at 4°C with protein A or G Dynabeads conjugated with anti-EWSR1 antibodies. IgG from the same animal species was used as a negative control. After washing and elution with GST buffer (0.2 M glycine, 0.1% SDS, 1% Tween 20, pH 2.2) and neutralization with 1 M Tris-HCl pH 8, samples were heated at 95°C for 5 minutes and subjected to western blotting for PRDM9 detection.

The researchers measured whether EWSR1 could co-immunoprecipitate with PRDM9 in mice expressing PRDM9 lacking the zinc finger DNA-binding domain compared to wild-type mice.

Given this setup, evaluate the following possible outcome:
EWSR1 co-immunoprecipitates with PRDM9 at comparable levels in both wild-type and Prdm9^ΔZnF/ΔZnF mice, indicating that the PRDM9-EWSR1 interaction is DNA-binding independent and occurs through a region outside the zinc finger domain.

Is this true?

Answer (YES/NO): NO